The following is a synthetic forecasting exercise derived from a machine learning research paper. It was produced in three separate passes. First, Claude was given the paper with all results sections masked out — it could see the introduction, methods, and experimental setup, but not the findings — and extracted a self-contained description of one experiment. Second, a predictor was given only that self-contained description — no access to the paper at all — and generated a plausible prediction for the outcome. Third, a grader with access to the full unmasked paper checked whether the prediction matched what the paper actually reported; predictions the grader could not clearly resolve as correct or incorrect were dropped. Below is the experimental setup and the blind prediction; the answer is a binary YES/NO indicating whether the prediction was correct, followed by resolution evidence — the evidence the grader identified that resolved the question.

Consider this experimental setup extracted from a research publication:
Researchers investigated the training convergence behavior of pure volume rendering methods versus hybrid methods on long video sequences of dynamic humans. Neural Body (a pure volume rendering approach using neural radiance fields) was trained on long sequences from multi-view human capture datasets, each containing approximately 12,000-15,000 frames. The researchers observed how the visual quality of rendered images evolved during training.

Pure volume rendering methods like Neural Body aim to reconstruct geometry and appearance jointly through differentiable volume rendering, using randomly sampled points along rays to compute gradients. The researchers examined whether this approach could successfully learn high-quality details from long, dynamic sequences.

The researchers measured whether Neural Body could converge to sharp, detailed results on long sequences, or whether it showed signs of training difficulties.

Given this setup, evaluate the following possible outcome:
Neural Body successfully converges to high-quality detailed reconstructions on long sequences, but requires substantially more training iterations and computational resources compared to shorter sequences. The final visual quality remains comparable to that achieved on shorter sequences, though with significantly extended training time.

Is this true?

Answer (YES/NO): NO